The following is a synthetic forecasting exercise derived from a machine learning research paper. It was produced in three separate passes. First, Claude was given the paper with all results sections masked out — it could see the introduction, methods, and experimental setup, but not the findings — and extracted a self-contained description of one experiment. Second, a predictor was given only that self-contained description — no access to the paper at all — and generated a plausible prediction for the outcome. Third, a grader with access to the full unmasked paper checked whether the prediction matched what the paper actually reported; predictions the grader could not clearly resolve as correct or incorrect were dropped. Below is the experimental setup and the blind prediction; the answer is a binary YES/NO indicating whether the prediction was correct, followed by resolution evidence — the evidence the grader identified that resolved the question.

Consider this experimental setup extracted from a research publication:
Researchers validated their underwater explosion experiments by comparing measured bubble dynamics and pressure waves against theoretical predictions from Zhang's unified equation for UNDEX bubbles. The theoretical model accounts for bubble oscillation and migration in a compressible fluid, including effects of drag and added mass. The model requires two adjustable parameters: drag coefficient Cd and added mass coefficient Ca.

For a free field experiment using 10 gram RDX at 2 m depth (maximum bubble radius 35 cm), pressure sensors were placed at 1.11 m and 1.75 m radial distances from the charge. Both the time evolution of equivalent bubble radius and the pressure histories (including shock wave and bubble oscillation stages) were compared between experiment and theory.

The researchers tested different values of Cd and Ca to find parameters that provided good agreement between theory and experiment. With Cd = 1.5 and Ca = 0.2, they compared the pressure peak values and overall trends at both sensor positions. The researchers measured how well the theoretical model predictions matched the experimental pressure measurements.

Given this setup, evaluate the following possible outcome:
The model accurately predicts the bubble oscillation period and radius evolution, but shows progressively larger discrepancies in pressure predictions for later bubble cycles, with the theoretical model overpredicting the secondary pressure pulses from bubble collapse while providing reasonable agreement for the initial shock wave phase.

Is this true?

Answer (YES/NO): NO